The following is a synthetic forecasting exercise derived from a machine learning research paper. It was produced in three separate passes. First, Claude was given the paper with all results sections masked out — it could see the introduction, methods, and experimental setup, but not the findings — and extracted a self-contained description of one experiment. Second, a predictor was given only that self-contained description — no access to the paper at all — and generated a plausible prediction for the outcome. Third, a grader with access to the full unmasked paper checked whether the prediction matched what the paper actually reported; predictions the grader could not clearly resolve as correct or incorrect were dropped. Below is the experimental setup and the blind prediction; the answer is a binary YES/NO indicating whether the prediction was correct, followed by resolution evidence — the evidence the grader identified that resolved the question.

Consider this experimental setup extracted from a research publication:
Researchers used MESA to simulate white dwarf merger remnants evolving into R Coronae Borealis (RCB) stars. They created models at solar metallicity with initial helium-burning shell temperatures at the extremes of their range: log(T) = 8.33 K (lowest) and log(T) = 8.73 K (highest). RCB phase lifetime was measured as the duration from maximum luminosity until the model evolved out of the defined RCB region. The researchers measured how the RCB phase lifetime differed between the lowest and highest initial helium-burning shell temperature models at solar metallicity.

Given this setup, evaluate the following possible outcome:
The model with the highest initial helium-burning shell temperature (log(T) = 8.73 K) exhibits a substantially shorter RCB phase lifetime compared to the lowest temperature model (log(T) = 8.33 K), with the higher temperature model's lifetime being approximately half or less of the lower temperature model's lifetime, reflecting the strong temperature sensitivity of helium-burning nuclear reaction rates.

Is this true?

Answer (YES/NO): NO